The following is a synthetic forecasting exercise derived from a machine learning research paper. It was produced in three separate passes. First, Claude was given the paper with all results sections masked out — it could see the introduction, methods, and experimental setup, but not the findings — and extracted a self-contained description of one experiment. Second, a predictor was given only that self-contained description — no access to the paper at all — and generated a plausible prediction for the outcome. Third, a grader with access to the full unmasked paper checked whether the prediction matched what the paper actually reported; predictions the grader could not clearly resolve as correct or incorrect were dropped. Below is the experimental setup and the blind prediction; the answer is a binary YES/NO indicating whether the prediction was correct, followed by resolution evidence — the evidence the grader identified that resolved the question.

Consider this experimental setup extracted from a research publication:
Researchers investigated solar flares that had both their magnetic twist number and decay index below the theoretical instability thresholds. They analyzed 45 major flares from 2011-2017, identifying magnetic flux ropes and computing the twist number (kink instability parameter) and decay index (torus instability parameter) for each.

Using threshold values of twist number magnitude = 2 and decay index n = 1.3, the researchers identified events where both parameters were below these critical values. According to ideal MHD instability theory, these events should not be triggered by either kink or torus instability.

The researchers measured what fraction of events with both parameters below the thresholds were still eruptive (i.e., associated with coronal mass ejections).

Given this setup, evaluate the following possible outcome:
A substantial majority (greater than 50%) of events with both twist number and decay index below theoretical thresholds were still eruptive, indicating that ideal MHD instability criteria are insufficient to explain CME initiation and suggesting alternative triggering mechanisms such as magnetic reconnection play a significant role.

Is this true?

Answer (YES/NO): NO